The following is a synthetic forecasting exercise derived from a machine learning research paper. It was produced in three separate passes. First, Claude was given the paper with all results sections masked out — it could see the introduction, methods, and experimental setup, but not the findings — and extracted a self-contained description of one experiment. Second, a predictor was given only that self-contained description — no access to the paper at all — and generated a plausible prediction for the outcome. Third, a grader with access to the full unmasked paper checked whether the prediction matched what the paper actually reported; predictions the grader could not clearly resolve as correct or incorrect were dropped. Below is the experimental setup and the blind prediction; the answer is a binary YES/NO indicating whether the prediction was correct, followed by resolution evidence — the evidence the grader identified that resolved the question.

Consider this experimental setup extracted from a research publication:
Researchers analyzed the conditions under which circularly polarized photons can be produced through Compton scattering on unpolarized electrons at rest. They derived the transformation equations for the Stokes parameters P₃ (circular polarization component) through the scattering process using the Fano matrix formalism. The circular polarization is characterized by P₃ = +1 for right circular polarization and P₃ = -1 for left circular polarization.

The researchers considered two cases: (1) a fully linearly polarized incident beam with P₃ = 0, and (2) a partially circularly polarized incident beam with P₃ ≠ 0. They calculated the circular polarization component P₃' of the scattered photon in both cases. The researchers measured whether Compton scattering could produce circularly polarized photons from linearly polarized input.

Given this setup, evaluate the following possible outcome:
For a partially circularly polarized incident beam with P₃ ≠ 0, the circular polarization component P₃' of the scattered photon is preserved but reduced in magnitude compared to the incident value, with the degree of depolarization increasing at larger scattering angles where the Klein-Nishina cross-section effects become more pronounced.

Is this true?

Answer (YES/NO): NO